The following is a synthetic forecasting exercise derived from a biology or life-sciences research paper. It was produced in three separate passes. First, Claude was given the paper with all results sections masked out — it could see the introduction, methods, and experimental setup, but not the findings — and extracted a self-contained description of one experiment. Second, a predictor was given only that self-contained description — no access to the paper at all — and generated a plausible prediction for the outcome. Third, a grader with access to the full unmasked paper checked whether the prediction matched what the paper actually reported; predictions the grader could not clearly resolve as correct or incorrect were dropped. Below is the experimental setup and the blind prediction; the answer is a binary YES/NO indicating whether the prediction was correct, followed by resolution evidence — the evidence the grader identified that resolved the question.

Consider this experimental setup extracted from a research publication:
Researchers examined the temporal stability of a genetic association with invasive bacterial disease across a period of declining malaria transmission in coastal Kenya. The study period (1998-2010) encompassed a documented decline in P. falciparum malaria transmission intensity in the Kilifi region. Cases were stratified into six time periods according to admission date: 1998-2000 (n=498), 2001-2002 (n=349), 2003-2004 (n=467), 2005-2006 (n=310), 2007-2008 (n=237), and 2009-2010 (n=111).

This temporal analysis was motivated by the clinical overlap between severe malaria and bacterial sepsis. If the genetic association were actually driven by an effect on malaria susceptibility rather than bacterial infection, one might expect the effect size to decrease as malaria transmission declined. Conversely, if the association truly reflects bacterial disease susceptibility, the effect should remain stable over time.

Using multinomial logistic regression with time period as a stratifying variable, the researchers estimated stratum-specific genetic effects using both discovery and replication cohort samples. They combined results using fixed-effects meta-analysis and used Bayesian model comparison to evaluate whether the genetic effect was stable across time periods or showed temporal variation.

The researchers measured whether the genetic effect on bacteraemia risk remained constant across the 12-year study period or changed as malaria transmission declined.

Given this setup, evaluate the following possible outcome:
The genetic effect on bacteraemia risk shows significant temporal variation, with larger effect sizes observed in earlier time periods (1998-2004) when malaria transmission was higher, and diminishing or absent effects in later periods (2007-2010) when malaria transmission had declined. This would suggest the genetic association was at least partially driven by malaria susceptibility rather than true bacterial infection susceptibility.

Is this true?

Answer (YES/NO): NO